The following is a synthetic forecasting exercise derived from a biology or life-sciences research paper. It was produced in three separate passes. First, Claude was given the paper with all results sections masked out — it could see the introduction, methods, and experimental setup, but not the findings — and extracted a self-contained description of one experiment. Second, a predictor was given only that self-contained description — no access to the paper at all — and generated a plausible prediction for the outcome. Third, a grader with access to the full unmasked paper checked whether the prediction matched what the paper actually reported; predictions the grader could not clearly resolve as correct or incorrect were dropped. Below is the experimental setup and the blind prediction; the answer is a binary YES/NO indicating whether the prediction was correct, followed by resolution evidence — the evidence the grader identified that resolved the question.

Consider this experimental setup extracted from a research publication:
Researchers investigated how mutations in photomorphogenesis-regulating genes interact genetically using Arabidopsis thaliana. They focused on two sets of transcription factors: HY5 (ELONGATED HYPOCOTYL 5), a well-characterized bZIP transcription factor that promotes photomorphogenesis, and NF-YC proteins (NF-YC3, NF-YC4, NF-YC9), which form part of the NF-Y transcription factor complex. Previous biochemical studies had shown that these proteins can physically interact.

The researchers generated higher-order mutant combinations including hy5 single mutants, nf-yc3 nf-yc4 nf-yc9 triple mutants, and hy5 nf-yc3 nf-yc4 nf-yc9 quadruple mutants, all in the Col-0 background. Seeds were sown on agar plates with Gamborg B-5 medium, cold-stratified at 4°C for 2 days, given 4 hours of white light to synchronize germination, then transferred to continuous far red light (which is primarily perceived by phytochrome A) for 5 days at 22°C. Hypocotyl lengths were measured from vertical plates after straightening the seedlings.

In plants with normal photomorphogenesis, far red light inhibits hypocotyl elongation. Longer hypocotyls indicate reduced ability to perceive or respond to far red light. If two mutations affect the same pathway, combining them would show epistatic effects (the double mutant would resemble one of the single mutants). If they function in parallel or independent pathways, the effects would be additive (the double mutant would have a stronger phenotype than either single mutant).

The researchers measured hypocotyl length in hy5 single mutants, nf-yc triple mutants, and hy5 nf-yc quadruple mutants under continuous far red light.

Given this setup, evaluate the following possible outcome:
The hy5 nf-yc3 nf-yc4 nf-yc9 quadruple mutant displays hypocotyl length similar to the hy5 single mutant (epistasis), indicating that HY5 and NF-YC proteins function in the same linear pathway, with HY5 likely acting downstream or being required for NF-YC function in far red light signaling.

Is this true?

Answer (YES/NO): NO